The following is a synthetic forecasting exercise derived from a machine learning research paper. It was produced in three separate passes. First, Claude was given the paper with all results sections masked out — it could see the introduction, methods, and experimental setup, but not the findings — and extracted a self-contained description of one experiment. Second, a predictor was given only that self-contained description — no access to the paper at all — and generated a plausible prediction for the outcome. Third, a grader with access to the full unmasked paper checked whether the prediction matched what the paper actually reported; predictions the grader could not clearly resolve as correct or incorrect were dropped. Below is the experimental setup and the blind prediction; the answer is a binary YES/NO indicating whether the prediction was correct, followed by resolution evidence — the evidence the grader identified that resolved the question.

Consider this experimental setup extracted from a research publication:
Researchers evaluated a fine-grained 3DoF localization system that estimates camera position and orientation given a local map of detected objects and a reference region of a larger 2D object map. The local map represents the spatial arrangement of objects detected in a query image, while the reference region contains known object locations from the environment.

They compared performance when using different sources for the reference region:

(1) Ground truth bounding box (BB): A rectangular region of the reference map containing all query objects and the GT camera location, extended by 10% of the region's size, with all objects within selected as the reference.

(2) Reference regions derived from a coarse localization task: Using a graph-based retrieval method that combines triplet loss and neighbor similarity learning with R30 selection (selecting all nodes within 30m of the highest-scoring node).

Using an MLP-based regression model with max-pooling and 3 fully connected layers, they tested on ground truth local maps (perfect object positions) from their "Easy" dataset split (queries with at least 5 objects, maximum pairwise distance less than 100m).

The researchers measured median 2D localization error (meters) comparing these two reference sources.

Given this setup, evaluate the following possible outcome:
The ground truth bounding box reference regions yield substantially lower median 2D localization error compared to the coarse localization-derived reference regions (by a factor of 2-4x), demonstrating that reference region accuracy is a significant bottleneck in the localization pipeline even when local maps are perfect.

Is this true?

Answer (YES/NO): YES